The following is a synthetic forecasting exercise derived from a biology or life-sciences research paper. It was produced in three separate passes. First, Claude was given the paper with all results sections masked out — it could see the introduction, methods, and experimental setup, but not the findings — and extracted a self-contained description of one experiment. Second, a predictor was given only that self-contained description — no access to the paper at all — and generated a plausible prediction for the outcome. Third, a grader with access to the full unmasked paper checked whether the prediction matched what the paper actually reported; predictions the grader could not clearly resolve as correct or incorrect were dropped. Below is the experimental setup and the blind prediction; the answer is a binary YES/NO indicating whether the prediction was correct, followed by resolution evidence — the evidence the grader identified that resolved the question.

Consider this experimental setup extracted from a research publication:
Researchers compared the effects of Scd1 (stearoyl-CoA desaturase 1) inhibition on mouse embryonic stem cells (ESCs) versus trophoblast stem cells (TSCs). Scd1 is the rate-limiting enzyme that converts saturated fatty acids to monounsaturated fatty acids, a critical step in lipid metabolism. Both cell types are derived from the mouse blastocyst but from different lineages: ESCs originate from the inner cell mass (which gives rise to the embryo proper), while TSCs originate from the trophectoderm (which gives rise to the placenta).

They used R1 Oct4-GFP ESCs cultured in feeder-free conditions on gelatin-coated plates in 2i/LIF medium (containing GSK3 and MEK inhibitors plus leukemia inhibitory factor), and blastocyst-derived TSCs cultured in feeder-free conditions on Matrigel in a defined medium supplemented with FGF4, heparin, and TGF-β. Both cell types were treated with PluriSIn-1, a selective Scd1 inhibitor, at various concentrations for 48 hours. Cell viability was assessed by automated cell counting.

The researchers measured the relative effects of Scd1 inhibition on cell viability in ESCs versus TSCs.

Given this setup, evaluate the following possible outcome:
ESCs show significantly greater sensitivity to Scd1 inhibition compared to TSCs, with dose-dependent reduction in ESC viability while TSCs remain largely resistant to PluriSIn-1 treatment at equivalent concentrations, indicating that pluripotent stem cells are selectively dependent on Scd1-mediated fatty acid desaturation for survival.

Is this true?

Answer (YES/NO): NO